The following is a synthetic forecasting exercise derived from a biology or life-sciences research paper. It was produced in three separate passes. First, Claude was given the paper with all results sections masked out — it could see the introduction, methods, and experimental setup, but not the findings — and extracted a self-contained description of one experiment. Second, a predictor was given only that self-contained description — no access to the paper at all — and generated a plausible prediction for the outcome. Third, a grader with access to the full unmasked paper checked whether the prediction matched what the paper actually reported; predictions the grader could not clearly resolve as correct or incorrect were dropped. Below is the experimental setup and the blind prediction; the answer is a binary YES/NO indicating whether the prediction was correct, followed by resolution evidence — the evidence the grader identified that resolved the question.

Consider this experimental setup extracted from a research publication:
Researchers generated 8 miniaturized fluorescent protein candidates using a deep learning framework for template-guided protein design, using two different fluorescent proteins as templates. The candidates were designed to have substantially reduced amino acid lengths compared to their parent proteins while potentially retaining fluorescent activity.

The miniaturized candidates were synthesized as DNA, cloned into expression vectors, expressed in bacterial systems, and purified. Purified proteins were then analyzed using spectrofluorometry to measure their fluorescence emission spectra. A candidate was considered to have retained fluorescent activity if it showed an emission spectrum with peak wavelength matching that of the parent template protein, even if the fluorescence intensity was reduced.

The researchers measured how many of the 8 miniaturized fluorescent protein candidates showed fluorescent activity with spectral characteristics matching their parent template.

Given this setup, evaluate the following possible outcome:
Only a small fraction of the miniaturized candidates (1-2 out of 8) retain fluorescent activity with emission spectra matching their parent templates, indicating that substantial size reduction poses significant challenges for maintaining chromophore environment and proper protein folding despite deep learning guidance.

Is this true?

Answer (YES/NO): NO